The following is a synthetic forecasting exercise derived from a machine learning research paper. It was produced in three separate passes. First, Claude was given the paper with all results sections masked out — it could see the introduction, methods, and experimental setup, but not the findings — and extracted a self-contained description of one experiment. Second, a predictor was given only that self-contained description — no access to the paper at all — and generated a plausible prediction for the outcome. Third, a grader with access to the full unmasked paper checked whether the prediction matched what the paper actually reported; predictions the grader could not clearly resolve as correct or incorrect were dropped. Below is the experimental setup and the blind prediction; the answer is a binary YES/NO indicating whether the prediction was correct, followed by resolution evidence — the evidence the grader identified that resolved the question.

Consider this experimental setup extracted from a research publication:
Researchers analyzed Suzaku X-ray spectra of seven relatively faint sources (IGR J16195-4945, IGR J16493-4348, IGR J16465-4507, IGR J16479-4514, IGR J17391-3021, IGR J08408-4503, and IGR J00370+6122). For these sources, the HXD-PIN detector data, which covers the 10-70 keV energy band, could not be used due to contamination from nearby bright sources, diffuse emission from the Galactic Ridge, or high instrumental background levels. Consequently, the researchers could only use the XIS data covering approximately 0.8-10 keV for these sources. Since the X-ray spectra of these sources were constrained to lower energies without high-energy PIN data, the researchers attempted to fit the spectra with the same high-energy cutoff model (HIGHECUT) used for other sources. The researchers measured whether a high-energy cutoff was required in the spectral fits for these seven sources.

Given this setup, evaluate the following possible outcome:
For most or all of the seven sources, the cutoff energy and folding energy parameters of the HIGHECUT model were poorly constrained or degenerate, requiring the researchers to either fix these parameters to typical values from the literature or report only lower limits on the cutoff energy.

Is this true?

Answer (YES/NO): NO